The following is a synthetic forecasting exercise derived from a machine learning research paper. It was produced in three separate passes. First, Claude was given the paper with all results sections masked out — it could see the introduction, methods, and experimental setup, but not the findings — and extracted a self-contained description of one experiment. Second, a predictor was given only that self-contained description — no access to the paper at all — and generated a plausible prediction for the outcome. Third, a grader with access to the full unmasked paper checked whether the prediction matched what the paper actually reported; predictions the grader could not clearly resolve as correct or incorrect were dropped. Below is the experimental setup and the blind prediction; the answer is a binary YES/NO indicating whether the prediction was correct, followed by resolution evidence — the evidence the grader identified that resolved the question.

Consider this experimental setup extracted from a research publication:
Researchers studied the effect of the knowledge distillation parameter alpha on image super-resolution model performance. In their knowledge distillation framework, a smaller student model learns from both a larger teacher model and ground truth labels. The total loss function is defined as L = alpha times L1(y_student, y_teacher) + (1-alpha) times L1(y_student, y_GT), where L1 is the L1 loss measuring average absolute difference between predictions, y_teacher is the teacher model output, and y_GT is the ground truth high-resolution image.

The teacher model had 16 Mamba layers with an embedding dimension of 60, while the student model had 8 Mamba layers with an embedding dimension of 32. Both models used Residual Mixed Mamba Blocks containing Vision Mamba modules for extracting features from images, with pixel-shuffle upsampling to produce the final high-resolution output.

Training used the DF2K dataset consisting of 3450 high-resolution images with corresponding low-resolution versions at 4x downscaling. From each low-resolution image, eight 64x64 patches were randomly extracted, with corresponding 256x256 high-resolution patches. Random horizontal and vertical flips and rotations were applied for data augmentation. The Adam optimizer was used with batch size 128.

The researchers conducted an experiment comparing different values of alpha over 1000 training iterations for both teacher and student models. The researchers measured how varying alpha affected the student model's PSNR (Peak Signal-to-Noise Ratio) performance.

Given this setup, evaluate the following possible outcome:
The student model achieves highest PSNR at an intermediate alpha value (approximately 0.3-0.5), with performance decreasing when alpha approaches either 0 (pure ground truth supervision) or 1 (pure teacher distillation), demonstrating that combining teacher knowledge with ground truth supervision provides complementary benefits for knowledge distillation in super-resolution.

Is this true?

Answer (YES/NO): NO